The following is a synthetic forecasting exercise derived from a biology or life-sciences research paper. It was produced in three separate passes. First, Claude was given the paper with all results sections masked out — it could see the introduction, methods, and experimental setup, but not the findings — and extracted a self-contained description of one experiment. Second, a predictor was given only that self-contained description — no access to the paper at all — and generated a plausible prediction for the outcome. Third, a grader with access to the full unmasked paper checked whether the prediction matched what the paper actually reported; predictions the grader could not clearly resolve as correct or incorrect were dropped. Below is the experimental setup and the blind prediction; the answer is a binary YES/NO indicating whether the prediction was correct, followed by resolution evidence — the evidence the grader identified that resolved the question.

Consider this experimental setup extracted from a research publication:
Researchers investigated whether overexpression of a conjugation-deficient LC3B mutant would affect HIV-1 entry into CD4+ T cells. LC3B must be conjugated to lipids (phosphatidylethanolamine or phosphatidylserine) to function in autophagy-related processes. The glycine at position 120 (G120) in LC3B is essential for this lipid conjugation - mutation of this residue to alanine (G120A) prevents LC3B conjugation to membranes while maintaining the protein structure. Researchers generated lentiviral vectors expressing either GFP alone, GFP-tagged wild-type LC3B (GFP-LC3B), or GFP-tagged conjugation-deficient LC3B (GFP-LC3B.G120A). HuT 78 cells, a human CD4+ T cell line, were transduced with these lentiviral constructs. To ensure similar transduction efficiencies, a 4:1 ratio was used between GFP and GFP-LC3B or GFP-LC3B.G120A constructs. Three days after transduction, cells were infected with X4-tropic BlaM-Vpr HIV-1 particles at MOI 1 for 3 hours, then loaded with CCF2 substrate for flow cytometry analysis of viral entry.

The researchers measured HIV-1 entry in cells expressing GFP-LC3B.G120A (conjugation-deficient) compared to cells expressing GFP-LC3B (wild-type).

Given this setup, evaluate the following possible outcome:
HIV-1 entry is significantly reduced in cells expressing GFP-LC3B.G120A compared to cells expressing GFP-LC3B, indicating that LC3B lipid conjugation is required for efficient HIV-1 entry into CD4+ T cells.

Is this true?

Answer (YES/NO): YES